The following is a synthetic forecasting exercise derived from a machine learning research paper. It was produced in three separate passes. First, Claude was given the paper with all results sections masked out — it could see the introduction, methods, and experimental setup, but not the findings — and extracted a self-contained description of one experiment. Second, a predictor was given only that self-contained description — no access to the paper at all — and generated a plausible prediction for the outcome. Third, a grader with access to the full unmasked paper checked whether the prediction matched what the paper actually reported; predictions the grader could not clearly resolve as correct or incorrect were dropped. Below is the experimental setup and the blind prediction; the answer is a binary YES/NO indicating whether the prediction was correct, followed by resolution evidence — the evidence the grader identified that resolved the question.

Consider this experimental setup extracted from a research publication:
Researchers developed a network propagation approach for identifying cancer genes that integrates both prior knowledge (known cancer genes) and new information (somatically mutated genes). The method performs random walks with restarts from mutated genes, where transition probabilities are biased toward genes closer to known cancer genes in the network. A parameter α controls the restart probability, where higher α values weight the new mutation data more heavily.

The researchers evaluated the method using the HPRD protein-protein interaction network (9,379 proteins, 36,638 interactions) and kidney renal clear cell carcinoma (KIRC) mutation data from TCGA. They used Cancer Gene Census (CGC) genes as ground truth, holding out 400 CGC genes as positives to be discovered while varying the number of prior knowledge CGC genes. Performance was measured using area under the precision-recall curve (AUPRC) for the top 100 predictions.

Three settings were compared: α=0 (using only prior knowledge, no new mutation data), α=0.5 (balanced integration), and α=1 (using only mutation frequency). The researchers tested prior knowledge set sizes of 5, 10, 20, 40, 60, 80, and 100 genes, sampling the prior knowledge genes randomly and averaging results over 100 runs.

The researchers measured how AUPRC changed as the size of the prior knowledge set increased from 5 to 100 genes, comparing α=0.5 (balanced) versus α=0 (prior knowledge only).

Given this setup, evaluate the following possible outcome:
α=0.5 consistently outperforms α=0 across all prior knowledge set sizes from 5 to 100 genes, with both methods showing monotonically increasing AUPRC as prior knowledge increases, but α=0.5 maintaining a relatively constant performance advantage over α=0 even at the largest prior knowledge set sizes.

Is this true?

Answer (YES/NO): NO